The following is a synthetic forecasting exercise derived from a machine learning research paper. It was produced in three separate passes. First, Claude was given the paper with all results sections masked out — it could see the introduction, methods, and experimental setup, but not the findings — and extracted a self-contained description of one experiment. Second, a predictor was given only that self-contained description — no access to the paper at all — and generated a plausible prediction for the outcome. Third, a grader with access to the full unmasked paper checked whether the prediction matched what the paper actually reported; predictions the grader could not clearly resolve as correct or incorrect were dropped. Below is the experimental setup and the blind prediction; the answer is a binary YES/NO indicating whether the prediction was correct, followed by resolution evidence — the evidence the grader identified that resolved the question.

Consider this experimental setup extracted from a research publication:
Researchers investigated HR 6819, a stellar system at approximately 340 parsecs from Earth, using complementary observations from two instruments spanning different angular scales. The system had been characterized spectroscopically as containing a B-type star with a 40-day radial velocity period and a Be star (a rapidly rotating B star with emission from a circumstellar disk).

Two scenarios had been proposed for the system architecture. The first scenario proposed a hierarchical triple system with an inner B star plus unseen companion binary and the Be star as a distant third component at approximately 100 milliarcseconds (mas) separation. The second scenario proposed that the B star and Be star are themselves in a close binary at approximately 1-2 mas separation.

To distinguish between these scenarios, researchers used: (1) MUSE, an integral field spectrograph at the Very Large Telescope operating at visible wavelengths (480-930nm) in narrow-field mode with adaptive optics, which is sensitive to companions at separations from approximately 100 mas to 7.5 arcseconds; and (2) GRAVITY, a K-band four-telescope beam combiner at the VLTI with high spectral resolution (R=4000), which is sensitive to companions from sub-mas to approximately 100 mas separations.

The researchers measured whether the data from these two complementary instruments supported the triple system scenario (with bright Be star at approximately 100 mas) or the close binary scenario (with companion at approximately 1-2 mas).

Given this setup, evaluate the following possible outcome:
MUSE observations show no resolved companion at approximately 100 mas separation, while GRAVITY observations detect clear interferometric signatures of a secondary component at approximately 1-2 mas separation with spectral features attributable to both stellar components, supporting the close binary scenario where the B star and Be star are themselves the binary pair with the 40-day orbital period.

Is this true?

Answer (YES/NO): YES